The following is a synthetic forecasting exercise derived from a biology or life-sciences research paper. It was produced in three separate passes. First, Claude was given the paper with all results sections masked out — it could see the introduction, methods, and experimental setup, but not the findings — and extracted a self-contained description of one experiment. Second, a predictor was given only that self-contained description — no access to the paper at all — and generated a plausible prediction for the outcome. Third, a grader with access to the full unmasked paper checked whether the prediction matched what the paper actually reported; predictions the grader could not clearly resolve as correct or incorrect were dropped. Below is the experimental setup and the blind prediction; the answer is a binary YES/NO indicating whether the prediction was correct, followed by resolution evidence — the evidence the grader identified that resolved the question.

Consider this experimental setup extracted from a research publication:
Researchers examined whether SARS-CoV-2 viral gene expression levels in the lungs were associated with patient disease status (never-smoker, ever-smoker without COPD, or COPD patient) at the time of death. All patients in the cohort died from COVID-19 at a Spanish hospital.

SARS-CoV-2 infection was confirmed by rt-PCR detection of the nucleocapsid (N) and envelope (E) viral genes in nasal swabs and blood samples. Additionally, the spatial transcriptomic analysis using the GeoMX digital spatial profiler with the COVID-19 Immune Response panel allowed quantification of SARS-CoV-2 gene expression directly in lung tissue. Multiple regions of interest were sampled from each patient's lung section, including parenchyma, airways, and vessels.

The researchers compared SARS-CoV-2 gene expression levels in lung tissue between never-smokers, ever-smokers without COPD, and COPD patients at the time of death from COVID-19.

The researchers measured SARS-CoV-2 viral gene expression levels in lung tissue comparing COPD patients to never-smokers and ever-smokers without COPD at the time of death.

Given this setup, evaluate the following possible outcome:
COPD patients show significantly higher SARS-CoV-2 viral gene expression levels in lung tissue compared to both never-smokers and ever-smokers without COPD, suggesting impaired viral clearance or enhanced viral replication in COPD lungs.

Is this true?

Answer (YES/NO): NO